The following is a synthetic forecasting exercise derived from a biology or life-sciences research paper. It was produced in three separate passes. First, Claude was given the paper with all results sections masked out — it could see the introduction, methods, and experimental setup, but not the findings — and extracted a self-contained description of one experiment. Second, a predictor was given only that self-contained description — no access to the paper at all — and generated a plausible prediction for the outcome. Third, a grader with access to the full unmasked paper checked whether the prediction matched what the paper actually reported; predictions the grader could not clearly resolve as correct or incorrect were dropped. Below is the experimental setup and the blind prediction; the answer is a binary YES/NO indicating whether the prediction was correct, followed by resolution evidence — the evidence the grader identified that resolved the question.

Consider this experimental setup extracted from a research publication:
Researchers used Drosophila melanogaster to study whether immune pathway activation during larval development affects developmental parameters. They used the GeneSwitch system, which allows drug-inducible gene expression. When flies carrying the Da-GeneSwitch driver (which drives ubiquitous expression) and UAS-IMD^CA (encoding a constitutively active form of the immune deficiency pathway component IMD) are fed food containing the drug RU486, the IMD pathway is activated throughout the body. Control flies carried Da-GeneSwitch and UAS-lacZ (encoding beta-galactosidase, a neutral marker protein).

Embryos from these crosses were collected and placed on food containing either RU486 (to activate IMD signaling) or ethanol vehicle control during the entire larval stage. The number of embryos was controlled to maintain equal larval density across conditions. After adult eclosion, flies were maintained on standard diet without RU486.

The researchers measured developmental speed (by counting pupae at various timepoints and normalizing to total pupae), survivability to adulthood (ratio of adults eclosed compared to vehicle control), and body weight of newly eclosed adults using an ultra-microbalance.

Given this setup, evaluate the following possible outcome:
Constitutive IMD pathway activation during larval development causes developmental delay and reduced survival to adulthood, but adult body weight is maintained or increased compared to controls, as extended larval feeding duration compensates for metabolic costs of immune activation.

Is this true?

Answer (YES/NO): NO